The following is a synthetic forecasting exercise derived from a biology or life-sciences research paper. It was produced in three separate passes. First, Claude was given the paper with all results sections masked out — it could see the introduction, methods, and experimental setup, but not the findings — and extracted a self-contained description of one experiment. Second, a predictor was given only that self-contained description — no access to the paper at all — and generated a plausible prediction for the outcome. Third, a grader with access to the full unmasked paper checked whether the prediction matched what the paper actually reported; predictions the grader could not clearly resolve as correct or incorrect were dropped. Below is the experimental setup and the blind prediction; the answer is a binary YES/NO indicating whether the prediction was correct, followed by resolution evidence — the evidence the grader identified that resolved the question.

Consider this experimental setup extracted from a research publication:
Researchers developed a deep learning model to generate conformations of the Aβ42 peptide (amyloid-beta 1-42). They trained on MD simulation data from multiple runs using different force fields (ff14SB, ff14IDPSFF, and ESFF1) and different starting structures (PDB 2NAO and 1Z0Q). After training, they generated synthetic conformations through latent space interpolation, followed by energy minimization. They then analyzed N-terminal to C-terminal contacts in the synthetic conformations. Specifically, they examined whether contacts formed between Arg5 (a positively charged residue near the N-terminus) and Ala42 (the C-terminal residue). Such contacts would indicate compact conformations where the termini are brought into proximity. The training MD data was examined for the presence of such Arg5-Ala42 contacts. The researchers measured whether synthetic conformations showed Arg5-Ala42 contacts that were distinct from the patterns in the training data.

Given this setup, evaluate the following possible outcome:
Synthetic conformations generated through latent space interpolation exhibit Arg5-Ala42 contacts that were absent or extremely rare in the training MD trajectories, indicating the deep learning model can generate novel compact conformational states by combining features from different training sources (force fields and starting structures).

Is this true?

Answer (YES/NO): YES